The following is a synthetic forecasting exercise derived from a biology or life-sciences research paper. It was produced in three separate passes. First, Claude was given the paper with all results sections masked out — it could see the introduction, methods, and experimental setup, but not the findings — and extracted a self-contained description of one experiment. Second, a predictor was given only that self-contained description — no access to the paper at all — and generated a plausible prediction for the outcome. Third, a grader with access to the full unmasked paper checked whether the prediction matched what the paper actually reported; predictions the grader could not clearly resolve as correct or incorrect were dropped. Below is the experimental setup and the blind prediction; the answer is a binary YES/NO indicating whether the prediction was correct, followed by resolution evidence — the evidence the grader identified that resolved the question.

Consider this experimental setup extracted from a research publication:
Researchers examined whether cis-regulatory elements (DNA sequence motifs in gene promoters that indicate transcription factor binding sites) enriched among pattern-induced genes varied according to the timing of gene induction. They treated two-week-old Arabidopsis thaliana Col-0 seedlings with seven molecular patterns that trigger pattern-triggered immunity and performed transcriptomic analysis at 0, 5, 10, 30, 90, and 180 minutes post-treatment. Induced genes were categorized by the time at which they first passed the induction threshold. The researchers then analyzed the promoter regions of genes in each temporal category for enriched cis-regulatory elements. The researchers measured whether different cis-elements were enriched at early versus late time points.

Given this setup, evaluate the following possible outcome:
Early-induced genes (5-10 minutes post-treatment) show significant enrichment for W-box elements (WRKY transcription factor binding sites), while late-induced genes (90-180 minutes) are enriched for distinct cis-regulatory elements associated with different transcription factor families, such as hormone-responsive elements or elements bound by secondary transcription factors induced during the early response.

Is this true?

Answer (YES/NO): NO